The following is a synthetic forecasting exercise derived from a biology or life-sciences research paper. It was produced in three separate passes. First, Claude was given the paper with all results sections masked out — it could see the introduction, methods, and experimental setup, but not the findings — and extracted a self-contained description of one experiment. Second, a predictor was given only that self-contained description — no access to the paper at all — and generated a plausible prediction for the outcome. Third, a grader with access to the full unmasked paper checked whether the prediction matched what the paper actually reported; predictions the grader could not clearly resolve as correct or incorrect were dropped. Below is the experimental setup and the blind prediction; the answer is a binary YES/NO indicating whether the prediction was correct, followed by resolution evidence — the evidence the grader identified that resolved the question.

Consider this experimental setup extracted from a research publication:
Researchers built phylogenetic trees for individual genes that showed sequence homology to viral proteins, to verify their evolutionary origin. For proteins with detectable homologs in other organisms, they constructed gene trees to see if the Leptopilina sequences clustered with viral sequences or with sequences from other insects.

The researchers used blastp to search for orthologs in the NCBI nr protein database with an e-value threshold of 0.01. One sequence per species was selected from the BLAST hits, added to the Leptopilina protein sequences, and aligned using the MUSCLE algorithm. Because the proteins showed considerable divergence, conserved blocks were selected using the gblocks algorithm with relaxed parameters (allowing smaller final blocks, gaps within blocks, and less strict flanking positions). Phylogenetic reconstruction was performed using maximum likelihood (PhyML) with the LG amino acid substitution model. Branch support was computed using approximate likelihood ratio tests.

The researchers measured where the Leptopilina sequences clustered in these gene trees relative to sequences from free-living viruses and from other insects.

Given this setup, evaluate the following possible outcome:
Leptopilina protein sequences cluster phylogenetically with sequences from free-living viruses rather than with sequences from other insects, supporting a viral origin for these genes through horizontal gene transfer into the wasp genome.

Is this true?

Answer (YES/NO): YES